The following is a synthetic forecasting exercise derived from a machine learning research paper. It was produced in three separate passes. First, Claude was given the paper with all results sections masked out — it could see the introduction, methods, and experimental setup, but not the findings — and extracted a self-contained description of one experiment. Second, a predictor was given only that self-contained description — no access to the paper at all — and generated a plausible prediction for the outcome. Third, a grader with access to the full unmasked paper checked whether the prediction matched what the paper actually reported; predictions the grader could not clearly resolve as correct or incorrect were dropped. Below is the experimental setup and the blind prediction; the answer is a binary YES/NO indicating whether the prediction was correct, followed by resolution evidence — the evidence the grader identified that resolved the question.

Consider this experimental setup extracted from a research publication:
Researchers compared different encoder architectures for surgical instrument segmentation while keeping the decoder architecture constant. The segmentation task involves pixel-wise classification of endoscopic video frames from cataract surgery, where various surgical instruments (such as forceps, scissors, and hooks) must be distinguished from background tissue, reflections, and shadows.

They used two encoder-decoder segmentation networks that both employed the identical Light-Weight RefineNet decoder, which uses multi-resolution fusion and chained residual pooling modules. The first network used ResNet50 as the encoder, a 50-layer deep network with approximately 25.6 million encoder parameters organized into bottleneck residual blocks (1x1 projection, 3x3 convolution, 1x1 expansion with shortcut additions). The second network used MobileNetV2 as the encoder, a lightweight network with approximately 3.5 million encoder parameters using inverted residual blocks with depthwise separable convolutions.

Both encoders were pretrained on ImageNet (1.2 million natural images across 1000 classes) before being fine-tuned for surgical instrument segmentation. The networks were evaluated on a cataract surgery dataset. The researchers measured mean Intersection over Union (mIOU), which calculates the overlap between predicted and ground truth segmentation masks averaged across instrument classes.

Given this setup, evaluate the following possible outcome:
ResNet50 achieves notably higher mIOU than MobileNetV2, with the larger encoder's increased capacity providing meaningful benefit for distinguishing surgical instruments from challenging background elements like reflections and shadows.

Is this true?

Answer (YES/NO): NO